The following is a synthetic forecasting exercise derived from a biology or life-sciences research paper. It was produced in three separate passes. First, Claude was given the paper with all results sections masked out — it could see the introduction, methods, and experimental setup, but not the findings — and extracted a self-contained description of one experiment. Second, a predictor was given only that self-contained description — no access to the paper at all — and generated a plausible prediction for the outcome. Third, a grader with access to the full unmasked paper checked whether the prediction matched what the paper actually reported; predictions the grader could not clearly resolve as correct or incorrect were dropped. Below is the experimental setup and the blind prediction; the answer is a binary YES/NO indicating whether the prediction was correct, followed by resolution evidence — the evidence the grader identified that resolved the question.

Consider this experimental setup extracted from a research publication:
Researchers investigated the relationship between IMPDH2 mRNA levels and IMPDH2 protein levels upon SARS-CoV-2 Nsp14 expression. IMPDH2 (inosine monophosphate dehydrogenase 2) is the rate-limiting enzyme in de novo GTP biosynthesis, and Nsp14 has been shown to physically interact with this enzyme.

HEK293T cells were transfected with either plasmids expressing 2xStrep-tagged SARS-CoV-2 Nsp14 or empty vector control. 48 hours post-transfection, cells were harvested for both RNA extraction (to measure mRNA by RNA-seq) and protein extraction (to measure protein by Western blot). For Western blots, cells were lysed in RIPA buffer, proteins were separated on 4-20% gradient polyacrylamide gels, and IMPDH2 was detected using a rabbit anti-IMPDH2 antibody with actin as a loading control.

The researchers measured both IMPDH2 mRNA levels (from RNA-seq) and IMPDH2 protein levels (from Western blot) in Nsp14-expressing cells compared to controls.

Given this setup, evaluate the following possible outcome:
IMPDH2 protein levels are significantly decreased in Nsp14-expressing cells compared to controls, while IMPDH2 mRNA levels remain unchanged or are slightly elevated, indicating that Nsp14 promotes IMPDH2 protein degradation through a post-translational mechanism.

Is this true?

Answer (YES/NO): NO